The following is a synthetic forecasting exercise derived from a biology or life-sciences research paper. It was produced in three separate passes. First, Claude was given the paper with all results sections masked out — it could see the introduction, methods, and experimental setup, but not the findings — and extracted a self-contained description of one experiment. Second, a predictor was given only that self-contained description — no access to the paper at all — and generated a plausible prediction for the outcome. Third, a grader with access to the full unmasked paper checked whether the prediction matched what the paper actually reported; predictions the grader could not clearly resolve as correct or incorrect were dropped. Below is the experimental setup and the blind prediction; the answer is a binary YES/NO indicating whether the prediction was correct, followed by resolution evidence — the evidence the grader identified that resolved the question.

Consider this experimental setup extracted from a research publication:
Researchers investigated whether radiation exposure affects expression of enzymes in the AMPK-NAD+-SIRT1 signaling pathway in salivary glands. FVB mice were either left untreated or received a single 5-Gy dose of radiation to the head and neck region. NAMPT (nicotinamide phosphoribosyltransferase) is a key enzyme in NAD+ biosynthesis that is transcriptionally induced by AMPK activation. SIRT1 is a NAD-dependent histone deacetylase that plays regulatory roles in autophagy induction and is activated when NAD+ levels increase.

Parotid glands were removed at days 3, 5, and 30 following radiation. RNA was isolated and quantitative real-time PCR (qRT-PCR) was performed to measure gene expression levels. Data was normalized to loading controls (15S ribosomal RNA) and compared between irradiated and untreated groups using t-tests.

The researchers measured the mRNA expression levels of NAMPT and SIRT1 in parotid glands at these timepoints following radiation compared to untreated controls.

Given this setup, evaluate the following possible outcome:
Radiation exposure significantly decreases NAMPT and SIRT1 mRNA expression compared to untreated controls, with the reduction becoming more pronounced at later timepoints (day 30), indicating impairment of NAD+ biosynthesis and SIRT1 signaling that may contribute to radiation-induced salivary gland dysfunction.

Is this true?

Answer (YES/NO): NO